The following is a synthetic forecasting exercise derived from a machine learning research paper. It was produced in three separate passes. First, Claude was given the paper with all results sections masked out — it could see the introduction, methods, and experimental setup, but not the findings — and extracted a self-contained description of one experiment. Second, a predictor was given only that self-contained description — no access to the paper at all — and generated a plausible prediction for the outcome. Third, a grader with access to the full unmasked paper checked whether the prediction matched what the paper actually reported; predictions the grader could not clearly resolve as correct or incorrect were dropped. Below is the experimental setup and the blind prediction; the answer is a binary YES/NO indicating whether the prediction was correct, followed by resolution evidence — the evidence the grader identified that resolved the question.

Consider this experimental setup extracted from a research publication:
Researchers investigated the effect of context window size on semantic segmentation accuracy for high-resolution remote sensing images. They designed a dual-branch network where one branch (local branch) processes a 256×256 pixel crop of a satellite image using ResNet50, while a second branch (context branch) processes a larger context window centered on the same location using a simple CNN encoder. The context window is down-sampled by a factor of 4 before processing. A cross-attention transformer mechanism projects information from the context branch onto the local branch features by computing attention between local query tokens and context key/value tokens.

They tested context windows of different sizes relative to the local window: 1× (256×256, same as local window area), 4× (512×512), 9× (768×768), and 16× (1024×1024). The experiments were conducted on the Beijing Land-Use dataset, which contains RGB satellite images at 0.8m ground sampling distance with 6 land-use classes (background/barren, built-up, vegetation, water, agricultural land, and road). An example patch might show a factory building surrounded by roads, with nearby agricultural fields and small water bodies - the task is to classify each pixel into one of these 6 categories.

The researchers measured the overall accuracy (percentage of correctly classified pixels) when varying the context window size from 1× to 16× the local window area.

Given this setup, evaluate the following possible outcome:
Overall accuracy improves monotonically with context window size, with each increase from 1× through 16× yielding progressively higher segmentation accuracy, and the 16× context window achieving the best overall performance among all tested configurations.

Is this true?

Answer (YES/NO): NO